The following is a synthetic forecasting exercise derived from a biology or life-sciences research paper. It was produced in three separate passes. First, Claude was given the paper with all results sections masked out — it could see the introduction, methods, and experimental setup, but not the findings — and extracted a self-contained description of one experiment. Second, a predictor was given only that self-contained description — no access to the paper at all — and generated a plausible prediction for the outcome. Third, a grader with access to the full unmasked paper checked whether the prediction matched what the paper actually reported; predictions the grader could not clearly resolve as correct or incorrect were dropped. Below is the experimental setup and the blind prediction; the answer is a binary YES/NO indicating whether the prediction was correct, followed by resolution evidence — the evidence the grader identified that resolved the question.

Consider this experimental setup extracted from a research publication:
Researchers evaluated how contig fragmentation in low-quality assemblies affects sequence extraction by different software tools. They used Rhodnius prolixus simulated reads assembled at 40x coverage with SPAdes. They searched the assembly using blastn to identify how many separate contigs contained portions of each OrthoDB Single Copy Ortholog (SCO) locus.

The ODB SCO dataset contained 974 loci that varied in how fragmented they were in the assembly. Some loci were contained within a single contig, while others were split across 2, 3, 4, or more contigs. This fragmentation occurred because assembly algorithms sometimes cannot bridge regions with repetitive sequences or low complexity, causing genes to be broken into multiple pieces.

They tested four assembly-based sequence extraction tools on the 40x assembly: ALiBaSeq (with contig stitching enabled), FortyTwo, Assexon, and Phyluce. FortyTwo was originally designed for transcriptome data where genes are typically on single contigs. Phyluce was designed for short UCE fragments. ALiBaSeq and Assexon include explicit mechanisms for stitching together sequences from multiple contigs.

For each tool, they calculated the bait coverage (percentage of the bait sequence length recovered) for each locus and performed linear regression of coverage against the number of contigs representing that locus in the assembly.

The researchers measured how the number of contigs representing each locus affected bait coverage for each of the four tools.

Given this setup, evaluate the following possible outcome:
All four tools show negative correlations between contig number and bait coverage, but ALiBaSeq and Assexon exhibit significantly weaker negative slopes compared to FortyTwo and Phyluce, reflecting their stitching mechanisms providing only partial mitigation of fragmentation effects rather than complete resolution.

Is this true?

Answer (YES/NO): NO